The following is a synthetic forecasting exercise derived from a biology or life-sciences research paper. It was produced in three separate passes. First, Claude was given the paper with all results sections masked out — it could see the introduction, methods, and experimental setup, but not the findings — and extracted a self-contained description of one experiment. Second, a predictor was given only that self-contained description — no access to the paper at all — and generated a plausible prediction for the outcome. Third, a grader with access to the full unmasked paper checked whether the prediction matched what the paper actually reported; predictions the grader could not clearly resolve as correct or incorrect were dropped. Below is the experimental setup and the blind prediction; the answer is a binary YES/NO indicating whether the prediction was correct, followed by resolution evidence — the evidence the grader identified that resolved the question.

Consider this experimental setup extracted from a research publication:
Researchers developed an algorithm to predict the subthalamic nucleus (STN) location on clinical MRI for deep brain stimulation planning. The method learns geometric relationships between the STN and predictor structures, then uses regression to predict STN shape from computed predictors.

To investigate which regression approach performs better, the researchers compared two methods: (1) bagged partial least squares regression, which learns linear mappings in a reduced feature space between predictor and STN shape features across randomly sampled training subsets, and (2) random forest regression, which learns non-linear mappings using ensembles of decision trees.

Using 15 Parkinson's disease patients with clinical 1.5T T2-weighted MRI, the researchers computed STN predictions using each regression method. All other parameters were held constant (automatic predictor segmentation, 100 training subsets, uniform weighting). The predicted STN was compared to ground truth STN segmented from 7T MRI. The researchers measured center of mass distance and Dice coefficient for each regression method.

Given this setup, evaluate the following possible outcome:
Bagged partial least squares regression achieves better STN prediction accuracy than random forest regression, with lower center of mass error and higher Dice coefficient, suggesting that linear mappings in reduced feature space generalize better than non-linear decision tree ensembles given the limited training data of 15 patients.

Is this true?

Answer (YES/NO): YES